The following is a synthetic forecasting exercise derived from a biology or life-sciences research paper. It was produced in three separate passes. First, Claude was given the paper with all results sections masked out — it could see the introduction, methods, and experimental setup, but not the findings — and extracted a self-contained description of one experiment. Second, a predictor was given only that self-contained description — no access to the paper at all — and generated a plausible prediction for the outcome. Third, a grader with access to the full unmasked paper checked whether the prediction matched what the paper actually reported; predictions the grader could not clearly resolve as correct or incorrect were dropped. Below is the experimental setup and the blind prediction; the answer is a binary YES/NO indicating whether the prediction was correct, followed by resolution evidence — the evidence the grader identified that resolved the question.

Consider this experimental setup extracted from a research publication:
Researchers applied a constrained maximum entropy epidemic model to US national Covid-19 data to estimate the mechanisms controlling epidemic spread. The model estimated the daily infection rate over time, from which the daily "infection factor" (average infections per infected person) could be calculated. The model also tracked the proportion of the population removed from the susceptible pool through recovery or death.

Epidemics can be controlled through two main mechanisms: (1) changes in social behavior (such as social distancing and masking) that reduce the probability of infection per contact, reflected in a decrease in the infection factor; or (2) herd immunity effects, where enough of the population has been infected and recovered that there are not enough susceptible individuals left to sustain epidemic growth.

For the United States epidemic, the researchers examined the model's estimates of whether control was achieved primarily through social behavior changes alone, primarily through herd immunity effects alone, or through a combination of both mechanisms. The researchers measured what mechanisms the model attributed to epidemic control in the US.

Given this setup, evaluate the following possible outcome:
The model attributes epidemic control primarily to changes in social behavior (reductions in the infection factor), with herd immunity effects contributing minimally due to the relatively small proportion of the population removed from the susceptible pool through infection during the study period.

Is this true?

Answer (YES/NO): NO